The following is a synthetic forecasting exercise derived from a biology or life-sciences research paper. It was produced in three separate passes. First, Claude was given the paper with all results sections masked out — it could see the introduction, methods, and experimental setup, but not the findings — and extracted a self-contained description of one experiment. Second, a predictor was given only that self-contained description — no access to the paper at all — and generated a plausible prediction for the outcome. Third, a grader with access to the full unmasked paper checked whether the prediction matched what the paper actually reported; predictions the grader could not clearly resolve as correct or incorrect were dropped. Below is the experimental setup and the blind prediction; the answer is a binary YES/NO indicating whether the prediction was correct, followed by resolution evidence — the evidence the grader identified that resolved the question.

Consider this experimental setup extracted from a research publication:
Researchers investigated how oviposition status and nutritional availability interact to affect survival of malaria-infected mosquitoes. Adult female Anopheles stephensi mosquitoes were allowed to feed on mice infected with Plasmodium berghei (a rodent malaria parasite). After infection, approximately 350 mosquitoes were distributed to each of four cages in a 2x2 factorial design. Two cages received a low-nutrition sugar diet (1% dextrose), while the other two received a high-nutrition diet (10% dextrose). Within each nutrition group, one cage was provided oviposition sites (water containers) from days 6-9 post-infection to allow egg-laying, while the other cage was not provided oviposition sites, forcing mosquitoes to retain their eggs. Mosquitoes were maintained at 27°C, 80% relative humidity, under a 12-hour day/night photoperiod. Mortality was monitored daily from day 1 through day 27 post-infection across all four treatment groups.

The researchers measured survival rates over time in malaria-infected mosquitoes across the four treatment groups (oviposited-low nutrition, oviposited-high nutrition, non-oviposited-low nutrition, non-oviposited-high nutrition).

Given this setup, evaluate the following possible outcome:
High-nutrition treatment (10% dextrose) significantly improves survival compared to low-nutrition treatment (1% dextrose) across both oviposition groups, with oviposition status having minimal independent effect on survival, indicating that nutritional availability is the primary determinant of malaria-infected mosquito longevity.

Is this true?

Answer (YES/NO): NO